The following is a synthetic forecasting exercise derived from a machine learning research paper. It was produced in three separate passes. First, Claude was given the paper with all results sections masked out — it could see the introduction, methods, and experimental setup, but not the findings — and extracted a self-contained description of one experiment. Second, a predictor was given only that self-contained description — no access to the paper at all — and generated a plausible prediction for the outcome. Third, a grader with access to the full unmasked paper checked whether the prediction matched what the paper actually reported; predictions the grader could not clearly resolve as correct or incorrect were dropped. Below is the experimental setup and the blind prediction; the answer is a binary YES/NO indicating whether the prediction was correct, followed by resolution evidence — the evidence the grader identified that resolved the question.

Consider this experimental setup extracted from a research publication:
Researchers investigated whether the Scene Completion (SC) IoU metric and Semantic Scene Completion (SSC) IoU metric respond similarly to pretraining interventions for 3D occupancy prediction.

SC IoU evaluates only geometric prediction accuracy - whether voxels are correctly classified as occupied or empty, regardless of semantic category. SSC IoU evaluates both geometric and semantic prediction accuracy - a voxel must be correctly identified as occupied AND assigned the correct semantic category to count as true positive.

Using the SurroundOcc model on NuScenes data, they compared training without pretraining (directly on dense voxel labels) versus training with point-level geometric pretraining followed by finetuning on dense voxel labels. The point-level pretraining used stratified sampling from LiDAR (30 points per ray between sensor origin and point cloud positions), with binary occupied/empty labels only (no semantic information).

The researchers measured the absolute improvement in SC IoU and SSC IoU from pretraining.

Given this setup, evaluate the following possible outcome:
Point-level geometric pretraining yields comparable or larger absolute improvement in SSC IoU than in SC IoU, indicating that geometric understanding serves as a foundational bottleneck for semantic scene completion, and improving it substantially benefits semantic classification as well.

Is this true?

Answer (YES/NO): NO